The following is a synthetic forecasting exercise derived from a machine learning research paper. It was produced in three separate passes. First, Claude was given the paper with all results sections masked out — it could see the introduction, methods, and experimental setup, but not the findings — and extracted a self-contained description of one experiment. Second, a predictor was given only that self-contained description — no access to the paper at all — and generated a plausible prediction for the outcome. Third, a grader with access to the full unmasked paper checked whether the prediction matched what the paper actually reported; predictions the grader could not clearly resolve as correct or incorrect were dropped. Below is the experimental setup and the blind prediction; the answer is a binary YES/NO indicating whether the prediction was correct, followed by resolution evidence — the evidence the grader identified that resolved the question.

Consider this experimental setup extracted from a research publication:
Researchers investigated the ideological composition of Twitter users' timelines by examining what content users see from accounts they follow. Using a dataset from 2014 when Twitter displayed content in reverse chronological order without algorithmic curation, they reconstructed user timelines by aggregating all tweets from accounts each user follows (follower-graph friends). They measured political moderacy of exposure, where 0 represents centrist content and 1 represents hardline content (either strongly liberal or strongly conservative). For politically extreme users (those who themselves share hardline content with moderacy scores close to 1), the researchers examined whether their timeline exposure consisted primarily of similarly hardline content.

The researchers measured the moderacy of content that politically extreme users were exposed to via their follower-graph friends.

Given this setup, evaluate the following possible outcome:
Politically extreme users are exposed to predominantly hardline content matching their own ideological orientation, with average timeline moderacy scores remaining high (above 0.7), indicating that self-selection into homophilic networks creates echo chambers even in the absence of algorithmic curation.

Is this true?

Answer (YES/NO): NO